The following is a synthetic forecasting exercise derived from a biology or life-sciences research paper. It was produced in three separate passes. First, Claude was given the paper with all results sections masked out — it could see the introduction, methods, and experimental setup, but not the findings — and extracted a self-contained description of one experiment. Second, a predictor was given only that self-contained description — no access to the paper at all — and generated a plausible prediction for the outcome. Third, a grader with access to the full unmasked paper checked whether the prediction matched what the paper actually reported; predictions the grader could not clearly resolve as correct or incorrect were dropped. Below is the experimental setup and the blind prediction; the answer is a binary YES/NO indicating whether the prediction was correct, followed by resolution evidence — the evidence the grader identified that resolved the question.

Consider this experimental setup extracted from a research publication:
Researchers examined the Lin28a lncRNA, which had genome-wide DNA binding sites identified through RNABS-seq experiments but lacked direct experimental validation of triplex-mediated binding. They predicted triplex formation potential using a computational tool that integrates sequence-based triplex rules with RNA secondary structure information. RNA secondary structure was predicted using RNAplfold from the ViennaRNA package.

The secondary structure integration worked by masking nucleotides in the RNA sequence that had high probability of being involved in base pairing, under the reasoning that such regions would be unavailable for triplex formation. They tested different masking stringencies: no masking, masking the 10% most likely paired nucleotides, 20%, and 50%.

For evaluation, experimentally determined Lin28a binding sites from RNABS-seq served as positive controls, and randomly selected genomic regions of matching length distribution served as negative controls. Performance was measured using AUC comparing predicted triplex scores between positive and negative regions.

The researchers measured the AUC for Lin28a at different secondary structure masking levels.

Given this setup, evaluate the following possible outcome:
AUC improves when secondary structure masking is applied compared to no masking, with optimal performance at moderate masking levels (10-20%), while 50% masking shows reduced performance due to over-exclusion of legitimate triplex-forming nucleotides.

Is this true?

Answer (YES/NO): NO